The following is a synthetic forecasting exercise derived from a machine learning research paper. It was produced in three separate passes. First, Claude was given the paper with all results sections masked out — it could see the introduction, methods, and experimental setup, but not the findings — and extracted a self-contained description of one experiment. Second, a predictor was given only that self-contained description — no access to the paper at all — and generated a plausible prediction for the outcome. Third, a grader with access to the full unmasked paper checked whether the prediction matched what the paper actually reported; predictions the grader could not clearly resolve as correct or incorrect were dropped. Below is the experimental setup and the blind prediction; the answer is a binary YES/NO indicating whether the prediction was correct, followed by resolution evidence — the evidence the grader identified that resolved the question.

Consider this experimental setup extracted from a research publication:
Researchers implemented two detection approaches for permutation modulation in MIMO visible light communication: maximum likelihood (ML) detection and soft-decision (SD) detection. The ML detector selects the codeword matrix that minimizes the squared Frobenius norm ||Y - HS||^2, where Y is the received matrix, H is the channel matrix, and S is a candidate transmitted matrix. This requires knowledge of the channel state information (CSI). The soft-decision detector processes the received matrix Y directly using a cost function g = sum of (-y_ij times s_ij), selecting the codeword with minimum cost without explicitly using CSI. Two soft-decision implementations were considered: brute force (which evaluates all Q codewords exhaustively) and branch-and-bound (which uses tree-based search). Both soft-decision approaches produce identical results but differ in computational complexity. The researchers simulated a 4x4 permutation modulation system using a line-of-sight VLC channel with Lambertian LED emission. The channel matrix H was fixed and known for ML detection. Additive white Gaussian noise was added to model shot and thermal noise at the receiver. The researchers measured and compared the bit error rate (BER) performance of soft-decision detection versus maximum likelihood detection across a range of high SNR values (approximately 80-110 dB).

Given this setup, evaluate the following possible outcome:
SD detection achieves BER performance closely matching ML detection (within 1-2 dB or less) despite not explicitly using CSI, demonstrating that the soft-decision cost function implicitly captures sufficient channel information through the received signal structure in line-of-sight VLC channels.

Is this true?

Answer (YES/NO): NO